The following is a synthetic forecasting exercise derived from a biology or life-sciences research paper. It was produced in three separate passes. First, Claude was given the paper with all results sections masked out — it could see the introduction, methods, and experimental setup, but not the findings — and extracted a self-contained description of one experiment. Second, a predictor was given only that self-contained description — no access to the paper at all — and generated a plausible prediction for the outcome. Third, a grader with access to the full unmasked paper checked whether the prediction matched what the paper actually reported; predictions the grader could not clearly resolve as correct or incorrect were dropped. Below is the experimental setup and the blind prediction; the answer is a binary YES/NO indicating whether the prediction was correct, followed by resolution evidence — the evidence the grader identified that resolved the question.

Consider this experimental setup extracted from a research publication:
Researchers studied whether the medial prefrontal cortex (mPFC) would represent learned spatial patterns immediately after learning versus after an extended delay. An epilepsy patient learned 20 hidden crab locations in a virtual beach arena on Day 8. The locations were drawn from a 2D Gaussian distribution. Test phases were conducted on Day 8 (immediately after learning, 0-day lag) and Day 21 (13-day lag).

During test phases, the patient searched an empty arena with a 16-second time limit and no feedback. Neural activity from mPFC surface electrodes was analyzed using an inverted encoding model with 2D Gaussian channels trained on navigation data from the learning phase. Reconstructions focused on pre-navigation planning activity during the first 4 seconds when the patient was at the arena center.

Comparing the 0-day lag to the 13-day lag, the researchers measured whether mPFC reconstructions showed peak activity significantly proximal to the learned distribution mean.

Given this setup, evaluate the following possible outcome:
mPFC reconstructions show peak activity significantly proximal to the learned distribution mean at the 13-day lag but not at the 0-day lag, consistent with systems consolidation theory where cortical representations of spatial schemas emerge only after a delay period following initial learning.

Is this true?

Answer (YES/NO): YES